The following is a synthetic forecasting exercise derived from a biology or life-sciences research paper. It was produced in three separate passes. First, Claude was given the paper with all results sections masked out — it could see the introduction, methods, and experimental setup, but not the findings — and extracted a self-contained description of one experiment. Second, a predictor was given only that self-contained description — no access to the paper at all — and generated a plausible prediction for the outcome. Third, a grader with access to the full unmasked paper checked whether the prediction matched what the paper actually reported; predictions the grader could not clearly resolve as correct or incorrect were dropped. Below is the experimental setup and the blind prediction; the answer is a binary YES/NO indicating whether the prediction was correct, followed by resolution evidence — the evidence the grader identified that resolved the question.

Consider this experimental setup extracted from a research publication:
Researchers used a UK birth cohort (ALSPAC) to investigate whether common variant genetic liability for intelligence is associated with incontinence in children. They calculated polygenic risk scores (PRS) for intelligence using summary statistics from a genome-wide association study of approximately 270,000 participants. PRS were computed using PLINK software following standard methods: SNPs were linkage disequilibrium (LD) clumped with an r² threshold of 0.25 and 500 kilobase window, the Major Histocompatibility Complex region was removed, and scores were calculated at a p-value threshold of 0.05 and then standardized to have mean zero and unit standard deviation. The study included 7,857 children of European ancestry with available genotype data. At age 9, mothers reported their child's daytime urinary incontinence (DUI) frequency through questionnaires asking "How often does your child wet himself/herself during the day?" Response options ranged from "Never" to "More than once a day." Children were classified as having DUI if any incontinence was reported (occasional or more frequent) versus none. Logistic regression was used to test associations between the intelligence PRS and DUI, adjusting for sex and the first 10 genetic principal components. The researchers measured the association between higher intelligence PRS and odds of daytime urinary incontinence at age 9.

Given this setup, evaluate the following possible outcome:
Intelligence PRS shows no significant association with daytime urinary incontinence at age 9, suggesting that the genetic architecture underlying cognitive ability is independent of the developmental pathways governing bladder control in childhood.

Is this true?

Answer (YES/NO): YES